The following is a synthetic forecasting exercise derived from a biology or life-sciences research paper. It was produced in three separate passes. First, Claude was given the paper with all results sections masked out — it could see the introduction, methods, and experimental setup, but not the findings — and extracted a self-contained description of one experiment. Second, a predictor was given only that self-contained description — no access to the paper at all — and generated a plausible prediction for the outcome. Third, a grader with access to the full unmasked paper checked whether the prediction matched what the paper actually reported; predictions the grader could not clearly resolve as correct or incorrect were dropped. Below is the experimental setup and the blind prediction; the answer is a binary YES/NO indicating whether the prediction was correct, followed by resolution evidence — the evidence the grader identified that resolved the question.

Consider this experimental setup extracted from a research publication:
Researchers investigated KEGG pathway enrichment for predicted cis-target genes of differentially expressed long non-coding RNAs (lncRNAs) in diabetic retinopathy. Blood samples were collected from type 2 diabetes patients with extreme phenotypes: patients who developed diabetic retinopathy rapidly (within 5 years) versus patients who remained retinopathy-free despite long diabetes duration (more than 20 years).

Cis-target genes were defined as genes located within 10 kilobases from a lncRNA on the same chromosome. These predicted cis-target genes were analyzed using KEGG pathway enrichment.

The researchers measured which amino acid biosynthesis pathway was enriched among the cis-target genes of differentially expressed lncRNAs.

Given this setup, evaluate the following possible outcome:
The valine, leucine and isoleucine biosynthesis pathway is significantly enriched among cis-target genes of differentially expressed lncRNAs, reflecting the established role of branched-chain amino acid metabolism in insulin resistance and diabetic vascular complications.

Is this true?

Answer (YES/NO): YES